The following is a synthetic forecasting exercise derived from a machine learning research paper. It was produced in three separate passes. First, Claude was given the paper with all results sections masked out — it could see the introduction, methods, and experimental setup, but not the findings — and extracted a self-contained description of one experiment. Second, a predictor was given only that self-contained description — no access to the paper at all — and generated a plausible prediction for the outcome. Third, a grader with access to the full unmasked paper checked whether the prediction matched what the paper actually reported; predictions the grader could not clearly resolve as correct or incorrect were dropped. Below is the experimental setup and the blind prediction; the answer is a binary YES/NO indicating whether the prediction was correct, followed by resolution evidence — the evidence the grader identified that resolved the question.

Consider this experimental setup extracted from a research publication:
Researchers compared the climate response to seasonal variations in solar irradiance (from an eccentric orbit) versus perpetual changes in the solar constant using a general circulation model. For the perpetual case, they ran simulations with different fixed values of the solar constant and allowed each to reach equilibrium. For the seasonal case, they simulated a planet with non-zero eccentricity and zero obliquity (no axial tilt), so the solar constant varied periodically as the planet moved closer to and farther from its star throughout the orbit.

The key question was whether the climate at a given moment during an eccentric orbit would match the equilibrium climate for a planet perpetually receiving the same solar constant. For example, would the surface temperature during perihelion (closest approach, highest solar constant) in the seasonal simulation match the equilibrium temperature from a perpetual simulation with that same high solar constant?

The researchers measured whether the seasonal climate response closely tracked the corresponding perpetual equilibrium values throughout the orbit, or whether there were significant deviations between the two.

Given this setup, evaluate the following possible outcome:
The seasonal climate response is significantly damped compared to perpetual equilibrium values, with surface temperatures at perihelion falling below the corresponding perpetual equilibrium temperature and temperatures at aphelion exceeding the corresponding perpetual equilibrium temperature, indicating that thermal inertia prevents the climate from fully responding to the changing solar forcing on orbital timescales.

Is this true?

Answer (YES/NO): YES